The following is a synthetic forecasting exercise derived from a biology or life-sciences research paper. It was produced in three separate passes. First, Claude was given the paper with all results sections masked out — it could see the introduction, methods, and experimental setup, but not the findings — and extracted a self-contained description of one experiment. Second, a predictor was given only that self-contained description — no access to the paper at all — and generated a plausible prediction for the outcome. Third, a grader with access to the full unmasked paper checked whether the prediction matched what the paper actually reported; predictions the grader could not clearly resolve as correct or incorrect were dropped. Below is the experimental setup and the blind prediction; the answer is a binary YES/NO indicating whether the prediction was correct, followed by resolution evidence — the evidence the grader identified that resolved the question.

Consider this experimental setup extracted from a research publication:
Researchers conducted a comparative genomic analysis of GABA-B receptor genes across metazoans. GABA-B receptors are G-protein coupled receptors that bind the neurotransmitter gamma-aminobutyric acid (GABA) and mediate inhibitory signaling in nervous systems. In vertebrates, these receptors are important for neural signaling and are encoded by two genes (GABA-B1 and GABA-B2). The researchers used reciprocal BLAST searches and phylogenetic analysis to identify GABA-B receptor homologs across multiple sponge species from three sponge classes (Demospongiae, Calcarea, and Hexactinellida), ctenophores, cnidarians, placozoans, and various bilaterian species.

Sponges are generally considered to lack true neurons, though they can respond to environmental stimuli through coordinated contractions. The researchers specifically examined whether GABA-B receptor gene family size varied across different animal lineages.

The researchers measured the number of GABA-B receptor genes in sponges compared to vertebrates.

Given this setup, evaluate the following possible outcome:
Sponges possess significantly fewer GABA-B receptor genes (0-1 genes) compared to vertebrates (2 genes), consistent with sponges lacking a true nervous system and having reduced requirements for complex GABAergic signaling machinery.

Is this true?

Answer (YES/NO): NO